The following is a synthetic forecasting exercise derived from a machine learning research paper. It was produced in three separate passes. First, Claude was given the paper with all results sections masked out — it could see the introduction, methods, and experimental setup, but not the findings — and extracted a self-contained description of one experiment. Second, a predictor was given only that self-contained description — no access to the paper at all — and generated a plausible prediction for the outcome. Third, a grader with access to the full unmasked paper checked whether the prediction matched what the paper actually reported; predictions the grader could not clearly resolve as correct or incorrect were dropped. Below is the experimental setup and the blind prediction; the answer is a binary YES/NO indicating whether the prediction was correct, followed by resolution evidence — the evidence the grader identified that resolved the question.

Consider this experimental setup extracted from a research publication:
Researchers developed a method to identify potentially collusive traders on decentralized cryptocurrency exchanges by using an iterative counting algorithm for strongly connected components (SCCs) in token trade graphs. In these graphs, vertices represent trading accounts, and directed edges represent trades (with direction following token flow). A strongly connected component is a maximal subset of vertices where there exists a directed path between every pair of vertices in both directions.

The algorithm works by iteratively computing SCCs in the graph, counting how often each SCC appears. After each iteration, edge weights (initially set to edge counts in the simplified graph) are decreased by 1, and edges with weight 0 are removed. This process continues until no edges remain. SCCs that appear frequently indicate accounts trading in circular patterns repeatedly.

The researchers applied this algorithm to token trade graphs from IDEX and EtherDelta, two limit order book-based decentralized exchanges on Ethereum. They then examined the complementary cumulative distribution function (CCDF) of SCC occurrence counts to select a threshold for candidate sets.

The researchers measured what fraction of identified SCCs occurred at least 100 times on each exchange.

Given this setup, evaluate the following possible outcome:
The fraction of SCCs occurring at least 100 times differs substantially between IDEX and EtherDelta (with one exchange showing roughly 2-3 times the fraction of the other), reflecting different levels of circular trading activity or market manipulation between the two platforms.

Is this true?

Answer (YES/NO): YES